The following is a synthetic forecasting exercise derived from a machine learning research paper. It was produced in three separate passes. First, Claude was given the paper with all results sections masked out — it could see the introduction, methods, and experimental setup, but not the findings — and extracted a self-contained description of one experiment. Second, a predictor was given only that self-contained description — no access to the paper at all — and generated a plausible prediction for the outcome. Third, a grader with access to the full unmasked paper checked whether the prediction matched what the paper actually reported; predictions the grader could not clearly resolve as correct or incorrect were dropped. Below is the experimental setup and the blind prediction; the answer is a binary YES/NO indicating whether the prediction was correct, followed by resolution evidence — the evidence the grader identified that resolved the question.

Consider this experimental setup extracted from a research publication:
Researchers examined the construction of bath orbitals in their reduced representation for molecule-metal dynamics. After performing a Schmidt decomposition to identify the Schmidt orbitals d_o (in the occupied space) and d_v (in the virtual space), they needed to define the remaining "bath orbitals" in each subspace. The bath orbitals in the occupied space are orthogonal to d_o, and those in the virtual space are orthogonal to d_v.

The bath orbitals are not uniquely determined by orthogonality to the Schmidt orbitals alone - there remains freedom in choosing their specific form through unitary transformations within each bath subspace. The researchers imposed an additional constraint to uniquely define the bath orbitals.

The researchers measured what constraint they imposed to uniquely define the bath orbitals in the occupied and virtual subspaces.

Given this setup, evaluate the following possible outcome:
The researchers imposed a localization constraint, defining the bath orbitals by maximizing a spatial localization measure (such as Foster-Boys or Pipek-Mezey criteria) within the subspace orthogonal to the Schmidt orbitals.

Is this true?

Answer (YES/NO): NO